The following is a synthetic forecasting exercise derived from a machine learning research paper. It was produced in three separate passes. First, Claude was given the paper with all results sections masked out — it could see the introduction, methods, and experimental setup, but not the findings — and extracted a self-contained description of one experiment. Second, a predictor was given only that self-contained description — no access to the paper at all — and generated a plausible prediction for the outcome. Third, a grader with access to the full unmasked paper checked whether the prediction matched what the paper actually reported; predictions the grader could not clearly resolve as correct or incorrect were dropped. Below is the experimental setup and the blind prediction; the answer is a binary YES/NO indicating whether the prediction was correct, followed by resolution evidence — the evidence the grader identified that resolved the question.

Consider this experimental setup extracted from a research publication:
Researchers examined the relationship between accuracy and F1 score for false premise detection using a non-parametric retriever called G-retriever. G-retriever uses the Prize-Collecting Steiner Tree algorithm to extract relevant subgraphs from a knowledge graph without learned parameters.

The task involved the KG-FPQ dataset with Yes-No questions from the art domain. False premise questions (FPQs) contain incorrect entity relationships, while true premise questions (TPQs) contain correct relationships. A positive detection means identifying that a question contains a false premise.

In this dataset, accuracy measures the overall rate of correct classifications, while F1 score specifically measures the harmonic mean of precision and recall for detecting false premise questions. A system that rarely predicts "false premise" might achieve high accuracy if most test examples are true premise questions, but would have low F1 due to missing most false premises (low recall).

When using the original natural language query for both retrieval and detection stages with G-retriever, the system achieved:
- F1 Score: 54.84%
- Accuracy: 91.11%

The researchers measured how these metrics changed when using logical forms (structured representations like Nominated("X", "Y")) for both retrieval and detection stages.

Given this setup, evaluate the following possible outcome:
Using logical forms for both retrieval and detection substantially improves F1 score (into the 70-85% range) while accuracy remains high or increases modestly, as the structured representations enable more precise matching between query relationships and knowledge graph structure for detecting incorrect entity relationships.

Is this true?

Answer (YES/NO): NO